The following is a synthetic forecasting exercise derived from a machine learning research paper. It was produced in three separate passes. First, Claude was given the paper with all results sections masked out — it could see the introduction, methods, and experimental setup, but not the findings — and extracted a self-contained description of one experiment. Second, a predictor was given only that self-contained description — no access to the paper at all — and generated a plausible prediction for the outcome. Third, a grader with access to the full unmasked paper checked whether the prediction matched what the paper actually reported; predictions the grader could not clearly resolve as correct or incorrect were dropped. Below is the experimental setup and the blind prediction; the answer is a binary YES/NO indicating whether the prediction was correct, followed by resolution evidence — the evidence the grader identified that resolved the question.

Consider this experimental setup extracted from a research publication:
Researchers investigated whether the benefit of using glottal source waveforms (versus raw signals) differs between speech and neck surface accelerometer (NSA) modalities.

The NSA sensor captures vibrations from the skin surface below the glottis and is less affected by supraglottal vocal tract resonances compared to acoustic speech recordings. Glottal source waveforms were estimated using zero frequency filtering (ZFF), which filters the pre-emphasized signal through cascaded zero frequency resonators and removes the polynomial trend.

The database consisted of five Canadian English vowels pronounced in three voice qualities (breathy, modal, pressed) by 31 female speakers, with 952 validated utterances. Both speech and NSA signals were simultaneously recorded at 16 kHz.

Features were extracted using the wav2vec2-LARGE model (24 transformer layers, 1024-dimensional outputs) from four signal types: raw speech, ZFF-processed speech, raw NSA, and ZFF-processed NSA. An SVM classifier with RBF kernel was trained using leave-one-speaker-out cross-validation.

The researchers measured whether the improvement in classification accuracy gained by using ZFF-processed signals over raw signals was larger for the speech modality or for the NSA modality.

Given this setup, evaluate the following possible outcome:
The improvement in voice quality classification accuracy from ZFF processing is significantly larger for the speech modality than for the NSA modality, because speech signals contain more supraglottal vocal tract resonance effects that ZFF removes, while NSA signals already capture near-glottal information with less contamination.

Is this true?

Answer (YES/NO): NO